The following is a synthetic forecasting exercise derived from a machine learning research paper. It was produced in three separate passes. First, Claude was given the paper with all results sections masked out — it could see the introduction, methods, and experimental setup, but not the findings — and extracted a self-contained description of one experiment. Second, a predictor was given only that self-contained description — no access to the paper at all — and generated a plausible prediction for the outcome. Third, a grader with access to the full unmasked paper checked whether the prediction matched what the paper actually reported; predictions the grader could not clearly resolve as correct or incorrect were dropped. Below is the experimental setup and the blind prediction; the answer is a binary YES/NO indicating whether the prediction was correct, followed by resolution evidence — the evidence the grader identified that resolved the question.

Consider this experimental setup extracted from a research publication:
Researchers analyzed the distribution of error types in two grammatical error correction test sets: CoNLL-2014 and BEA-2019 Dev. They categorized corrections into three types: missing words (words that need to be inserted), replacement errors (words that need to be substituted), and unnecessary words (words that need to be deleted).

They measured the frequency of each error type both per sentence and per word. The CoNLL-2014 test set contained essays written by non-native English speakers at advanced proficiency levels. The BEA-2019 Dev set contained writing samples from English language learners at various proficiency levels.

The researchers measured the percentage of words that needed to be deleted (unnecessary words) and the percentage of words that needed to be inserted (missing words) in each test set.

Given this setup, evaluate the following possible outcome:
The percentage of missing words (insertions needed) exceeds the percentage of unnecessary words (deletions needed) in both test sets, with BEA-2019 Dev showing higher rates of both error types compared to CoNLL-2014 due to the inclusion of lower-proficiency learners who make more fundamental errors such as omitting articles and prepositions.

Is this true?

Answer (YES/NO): NO